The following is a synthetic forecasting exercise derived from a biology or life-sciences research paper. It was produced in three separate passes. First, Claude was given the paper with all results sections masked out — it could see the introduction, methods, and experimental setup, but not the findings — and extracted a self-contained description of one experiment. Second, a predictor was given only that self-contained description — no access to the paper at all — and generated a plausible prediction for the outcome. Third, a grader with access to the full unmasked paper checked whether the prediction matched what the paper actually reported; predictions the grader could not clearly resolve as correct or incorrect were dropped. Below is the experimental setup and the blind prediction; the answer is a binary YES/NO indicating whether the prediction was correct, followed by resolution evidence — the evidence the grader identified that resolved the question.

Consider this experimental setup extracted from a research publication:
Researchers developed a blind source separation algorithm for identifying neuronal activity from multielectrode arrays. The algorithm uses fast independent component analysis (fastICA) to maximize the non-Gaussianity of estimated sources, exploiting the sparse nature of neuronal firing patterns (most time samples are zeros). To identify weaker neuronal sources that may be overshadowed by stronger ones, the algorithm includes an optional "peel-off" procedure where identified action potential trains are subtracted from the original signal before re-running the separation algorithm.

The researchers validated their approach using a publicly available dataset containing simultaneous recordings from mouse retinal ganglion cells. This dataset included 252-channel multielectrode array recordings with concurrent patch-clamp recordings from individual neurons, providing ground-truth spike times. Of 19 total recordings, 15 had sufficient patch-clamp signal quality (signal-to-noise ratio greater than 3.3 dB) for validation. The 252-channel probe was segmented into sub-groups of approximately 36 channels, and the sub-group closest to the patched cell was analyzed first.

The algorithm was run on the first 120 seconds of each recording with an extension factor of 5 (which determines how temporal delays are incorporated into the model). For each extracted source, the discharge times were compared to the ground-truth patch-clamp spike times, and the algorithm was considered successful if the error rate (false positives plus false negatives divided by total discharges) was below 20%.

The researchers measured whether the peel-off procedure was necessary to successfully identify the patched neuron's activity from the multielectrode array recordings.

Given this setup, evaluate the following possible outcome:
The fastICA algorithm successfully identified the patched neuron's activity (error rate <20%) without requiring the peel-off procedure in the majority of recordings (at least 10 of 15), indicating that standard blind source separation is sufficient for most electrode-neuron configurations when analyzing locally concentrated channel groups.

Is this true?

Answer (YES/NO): YES